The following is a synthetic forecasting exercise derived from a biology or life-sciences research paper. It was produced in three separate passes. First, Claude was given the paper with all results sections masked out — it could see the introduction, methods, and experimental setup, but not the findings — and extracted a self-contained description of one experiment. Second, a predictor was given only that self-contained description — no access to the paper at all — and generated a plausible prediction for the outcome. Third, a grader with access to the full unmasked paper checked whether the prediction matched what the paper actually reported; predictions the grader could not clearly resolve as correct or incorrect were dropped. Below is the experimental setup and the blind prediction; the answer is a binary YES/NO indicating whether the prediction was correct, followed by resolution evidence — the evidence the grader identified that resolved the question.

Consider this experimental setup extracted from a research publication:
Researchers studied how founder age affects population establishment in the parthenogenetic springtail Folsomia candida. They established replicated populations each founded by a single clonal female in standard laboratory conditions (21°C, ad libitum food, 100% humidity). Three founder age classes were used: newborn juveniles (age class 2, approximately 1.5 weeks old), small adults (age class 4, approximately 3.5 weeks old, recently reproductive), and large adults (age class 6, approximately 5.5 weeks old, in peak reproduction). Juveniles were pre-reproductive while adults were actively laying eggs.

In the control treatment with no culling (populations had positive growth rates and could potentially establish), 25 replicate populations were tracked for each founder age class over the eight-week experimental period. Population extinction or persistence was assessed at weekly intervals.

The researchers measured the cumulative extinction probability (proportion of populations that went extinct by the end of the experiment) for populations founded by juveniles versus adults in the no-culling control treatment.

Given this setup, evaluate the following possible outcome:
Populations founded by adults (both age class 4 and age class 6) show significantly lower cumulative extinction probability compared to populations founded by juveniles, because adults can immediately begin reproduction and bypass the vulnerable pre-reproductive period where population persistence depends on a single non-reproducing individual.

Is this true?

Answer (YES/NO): YES